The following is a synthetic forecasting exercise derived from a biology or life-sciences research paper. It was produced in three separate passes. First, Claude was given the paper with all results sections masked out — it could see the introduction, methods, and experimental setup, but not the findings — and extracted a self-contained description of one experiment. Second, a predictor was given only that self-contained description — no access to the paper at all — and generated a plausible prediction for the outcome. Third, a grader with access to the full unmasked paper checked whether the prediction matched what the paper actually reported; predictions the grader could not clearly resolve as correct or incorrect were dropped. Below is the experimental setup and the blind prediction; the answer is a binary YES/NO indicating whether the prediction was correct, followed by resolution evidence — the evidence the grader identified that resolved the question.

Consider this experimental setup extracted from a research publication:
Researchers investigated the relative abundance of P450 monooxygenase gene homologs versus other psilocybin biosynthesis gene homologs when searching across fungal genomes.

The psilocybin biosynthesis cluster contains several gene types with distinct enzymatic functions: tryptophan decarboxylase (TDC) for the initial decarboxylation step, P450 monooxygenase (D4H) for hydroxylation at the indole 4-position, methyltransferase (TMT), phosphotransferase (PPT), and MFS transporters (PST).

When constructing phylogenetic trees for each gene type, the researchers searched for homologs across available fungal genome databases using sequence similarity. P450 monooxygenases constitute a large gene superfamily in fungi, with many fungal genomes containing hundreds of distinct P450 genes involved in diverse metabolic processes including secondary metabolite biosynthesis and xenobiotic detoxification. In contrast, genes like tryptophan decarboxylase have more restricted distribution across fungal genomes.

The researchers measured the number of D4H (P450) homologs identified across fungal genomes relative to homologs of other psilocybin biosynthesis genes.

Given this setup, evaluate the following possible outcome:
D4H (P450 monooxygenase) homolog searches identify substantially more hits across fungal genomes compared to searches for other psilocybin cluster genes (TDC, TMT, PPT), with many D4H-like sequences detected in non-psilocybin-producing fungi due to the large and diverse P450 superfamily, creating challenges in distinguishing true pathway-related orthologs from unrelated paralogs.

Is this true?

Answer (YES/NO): YES